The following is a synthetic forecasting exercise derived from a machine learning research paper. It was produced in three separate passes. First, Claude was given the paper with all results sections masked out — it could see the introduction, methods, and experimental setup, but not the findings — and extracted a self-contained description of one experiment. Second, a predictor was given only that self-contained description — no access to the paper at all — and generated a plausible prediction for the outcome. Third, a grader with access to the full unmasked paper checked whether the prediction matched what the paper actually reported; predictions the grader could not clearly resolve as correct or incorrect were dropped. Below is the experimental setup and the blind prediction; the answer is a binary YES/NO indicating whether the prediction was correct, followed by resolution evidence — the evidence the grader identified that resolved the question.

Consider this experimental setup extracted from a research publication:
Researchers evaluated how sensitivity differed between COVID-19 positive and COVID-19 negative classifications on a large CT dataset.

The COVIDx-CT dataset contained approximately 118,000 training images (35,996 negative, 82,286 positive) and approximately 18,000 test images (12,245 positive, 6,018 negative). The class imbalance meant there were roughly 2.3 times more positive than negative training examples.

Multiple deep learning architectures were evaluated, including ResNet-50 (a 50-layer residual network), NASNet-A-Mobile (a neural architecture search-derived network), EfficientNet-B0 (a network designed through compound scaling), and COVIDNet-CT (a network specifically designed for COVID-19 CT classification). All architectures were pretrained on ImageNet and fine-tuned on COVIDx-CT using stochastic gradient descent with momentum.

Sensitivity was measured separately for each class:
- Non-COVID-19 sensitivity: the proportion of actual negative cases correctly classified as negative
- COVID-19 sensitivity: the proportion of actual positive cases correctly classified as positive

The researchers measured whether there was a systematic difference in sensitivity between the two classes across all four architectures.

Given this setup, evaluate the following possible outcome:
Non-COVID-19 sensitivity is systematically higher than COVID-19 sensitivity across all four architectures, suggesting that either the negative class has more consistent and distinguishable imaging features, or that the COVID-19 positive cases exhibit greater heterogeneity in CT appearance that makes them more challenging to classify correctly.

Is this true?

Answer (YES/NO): YES